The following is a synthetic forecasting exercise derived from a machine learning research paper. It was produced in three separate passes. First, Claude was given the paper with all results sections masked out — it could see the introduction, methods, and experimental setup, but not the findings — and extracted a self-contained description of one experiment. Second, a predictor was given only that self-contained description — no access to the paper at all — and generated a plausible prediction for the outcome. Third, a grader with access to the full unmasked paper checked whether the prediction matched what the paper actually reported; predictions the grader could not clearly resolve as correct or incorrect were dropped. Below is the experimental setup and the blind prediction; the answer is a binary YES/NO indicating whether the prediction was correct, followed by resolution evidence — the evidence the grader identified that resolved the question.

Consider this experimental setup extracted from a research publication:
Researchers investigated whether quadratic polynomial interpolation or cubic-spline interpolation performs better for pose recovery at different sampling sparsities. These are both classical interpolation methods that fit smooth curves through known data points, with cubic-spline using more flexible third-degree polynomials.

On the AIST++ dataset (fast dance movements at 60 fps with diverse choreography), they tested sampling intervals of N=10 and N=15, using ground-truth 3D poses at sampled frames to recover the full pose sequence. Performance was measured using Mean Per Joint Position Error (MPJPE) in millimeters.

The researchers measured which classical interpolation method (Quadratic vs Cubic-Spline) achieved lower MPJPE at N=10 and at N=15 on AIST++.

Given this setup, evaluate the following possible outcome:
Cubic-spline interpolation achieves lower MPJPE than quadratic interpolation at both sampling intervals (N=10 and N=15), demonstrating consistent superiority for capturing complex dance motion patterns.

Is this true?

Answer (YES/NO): NO